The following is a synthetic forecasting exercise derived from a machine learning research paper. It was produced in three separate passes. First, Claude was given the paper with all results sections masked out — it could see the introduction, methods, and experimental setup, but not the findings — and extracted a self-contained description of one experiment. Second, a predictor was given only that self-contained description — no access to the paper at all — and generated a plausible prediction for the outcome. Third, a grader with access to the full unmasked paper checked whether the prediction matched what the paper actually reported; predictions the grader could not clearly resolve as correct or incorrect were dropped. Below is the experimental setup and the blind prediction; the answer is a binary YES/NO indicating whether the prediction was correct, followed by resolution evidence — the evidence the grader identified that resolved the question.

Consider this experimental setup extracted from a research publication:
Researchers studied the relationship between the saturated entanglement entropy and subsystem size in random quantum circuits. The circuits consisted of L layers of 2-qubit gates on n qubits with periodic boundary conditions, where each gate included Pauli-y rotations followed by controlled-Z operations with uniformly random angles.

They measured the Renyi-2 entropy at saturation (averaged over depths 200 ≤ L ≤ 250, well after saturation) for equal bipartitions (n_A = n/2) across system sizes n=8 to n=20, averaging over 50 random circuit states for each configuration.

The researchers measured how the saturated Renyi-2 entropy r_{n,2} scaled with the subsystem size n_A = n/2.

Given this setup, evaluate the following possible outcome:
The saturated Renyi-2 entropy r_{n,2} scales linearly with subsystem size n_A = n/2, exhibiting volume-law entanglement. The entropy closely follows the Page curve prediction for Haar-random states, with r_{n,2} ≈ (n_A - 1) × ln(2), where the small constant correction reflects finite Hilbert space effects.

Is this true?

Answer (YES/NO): NO